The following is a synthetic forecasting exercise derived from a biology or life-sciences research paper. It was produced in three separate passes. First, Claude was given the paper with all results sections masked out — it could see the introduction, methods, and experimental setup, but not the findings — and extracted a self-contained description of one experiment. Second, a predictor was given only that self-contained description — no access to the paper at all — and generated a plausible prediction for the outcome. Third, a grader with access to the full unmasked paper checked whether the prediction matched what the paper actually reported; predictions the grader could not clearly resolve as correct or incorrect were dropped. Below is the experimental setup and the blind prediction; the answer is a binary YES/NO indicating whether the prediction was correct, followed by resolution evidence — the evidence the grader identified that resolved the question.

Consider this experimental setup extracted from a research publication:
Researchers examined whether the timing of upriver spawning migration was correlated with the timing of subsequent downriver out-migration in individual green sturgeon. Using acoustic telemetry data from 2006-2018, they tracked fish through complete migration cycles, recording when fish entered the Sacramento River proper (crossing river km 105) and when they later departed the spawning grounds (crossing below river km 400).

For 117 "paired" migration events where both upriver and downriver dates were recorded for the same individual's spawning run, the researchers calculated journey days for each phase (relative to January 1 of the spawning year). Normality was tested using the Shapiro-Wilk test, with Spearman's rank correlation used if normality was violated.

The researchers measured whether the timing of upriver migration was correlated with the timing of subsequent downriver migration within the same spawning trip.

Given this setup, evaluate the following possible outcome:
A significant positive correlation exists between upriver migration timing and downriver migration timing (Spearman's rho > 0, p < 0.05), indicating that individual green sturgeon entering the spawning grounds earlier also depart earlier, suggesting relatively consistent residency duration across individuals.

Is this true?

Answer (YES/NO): NO